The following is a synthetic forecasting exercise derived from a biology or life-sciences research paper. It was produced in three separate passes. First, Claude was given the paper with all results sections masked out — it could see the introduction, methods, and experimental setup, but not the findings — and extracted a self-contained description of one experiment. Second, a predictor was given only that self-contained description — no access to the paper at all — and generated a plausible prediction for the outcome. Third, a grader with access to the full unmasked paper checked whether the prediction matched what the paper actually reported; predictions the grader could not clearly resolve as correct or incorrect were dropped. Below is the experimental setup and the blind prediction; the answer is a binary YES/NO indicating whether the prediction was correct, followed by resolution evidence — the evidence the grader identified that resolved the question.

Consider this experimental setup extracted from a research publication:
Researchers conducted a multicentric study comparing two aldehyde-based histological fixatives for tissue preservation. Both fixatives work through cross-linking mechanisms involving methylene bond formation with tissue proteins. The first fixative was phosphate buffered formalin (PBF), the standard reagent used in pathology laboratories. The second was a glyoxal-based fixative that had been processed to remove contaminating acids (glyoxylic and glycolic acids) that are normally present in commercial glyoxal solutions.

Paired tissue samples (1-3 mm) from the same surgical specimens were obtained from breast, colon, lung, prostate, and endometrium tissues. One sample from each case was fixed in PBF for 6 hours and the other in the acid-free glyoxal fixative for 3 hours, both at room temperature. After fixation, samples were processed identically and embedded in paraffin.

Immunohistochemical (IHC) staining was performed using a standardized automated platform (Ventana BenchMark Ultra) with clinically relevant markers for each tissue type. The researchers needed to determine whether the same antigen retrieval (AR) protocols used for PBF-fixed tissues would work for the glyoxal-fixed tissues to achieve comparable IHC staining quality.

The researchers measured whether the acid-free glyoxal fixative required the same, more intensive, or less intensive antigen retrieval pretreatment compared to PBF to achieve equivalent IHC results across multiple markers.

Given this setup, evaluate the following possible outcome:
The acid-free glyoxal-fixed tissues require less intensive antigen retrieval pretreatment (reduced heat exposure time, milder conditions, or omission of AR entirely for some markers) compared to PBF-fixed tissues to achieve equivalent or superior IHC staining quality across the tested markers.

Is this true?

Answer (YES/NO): NO